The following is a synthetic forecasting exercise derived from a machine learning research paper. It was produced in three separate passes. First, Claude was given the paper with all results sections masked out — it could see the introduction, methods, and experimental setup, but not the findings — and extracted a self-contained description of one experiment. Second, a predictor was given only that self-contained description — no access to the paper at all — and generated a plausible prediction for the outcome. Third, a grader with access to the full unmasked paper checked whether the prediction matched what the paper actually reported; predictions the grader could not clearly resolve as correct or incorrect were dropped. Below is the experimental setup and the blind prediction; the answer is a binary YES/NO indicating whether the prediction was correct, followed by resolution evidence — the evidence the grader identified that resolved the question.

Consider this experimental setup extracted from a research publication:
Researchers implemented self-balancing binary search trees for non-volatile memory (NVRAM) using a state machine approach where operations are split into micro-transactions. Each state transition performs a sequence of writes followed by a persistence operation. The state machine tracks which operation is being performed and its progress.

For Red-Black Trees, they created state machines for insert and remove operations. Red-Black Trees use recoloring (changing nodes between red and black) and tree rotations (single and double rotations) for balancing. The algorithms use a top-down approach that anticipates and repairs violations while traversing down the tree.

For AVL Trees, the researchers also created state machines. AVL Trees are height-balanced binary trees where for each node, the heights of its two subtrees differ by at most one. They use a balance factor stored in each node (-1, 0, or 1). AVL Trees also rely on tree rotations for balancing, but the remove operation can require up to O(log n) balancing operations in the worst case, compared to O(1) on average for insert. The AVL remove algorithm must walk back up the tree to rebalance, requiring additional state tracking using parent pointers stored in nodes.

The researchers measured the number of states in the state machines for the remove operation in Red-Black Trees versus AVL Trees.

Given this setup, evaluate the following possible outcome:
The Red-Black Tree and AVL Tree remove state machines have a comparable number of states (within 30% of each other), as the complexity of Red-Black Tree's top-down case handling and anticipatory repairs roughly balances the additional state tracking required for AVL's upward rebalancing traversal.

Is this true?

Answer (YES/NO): NO